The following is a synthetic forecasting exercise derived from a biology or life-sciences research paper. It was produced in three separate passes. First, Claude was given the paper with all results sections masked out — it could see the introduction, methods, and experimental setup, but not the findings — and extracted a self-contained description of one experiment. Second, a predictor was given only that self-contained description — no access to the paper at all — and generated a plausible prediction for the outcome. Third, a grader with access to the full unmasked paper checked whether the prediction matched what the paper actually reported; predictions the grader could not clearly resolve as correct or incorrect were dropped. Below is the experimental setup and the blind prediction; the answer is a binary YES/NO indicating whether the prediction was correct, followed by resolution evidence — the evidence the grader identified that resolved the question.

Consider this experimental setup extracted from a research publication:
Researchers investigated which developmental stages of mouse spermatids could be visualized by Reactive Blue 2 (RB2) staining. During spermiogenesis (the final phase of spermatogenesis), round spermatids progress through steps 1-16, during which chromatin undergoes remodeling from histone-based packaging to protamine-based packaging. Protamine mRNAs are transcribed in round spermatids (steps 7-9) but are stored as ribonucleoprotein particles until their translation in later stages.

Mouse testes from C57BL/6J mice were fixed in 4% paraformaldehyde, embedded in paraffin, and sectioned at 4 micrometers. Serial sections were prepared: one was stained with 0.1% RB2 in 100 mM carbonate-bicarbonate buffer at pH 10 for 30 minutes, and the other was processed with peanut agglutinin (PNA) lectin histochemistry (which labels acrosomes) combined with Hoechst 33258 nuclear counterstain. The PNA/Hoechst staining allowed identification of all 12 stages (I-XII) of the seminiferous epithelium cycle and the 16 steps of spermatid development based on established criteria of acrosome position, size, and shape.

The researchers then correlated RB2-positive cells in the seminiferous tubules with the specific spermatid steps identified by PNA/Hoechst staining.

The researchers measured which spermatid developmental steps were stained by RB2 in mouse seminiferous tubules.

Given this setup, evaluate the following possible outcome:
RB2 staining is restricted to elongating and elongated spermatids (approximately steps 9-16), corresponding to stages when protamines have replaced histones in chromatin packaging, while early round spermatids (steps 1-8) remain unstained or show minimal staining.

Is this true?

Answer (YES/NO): NO